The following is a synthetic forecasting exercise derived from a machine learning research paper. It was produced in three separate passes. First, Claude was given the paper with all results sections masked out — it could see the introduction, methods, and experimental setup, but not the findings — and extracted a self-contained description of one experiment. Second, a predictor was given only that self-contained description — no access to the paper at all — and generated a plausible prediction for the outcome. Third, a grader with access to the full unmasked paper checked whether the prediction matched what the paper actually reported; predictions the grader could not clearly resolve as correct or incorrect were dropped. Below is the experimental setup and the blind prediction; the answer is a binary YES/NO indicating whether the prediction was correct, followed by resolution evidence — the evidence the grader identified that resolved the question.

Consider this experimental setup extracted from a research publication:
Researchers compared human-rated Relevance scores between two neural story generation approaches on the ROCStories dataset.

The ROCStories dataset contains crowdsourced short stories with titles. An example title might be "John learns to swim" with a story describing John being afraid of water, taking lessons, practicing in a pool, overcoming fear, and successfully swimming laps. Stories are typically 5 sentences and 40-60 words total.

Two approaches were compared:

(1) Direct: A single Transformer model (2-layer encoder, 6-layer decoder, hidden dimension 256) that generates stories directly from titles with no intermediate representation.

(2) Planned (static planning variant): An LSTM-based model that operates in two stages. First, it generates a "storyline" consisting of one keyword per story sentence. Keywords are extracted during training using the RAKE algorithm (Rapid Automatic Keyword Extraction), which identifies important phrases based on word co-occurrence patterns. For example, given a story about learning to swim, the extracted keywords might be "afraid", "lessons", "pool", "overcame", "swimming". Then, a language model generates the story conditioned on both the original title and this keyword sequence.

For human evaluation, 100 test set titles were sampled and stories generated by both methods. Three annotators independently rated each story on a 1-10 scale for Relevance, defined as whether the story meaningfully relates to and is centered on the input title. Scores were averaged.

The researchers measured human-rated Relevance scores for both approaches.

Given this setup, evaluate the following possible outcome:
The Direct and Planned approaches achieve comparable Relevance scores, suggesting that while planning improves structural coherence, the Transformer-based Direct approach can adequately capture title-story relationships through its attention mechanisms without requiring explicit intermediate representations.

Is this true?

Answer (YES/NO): NO